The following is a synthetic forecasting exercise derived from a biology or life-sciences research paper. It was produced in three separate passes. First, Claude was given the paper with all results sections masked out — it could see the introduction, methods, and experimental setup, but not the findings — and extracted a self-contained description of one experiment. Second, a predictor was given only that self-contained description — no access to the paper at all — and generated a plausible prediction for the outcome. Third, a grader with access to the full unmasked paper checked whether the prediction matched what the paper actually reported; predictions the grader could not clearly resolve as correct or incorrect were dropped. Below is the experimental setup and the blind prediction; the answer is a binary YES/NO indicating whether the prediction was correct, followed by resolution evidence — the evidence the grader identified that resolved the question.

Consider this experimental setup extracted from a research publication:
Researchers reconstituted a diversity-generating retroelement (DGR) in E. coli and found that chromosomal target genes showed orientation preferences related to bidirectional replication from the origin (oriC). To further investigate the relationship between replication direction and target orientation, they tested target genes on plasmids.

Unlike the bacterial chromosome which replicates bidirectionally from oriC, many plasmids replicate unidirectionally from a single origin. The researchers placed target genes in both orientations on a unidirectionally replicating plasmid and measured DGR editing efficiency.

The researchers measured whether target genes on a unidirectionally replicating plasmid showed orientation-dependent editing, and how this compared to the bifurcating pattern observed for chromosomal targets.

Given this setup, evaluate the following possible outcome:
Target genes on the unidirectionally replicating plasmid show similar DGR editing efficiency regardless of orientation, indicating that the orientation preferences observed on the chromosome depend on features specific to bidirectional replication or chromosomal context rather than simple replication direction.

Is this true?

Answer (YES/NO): NO